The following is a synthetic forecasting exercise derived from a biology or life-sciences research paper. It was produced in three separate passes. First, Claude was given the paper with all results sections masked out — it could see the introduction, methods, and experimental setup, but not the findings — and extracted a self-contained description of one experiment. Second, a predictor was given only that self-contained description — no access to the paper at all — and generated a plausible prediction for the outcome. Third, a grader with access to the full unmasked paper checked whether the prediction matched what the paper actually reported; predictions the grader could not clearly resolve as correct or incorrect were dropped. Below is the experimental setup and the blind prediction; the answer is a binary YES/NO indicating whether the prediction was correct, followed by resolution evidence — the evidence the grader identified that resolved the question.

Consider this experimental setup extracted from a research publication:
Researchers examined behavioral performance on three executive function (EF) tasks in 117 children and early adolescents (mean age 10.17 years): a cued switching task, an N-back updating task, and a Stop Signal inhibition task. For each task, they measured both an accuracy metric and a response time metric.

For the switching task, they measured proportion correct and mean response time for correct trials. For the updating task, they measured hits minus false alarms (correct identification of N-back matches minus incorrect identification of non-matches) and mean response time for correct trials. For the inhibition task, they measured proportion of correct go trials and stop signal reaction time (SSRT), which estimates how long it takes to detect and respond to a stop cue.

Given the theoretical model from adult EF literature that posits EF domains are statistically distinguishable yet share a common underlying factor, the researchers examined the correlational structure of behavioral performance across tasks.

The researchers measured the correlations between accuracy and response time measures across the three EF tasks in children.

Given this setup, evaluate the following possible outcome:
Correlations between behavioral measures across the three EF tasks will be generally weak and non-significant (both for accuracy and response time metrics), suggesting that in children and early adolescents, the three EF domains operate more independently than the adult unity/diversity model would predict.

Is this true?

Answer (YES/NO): NO